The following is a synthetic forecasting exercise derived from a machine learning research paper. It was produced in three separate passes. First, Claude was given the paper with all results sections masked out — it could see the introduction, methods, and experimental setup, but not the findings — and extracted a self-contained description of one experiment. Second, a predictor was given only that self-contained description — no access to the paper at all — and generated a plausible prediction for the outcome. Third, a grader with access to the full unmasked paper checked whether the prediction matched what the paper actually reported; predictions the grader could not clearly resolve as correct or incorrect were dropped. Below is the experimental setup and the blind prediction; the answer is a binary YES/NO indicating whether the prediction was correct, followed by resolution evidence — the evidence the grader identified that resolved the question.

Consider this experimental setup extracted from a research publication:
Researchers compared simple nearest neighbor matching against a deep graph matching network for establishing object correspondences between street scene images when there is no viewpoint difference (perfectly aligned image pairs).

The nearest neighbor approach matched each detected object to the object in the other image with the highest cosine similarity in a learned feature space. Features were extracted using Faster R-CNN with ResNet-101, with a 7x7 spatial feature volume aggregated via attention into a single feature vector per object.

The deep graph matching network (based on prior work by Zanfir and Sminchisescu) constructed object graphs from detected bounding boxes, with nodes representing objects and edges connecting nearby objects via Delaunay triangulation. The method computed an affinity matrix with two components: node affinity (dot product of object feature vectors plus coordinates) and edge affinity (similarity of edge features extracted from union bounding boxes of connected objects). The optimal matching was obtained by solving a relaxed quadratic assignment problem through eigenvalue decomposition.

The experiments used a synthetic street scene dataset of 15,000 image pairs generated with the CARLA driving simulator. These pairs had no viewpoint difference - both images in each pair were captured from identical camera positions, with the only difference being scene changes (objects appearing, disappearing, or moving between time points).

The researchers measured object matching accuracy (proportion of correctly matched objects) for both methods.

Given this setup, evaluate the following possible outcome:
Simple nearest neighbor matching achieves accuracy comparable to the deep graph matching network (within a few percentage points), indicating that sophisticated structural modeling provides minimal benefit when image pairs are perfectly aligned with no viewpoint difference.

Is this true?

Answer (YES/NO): YES